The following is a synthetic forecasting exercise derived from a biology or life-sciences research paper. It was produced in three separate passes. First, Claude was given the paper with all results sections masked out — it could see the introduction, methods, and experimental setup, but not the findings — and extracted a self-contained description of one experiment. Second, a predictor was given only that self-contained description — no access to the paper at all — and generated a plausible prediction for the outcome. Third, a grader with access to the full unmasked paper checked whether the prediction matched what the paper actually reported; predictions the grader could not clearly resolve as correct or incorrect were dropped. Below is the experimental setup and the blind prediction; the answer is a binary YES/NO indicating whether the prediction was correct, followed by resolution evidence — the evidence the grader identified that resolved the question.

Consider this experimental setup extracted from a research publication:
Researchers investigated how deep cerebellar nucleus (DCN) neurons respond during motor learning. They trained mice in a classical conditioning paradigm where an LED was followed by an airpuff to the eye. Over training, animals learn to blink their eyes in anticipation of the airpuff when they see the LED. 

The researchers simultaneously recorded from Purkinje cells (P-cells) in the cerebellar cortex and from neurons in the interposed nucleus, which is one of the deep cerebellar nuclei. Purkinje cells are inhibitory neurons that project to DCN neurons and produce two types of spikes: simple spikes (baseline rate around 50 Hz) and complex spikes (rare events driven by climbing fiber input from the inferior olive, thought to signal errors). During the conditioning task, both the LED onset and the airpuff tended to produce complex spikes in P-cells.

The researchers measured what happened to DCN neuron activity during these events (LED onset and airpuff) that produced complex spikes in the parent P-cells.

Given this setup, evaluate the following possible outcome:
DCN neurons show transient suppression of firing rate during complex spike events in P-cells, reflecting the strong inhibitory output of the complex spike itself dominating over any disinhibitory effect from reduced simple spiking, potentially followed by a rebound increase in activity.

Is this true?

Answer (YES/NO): YES